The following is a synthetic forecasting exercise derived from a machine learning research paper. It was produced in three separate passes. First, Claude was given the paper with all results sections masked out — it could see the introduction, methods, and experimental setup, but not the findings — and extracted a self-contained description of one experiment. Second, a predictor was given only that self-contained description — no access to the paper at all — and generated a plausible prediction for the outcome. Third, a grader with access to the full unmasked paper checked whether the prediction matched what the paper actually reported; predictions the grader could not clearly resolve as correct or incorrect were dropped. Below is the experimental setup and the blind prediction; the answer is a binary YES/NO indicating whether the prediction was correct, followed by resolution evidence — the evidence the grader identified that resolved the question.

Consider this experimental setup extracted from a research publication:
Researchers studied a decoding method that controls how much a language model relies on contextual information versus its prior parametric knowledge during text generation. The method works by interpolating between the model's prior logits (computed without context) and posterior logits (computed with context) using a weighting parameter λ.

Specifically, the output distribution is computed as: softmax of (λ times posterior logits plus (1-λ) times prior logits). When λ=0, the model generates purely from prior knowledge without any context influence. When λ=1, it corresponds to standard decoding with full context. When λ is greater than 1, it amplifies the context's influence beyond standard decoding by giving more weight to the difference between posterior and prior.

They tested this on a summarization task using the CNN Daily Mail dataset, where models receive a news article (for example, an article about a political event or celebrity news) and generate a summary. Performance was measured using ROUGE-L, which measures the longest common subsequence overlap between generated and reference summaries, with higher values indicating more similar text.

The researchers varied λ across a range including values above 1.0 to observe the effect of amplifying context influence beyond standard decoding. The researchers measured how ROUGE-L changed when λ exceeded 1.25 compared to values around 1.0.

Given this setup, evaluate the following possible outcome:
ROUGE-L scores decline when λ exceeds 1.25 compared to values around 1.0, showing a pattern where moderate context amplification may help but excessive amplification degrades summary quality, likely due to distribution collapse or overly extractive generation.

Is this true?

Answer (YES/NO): YES